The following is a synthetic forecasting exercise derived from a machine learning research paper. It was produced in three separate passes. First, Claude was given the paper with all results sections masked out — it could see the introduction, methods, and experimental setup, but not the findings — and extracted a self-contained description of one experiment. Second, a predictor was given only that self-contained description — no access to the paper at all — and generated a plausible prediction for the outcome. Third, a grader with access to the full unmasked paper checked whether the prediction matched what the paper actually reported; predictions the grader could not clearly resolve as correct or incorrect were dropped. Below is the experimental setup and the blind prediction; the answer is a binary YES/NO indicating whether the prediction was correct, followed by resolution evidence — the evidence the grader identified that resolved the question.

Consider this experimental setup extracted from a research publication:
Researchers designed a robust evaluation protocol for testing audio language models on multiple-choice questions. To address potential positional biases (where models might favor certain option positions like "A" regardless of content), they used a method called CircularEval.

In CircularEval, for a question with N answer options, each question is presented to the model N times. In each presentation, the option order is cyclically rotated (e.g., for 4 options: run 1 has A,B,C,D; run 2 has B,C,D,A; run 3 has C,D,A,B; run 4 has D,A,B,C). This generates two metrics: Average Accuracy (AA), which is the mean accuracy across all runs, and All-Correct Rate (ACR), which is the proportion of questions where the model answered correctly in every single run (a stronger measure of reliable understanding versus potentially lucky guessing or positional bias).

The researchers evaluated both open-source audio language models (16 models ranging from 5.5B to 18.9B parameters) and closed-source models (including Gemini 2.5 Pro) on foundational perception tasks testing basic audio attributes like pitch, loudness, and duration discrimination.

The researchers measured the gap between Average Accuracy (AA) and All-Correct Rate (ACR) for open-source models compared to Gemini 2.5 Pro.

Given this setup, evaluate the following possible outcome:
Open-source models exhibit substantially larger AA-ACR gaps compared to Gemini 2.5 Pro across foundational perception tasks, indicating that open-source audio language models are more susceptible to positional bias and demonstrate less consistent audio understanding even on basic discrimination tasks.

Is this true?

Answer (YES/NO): YES